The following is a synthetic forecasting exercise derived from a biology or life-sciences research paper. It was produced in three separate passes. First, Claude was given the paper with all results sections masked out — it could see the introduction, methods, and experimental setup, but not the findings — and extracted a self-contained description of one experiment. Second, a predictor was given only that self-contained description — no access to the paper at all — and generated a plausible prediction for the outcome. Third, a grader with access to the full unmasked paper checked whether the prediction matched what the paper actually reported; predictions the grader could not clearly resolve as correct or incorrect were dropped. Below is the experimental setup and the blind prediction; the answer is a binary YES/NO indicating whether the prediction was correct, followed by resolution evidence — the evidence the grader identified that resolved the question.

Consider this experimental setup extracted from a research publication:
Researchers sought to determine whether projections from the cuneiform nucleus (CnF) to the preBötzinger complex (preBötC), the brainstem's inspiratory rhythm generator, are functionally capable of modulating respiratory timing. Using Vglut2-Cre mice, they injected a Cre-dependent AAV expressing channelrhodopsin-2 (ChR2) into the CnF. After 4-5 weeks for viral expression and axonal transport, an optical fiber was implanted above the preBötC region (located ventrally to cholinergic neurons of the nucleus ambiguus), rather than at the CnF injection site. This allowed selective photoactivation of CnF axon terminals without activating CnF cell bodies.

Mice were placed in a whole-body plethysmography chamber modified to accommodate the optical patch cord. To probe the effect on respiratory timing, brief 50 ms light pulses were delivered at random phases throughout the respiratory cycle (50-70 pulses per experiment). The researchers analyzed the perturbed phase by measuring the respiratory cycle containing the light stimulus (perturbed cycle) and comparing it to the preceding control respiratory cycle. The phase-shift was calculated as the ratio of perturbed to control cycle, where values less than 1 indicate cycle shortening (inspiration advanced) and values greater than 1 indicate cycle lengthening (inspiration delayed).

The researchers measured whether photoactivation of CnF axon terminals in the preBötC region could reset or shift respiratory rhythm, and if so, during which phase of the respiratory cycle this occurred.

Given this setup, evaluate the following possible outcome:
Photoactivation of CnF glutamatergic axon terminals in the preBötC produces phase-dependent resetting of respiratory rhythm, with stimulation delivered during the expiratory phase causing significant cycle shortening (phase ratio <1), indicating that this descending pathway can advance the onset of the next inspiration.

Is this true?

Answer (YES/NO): YES